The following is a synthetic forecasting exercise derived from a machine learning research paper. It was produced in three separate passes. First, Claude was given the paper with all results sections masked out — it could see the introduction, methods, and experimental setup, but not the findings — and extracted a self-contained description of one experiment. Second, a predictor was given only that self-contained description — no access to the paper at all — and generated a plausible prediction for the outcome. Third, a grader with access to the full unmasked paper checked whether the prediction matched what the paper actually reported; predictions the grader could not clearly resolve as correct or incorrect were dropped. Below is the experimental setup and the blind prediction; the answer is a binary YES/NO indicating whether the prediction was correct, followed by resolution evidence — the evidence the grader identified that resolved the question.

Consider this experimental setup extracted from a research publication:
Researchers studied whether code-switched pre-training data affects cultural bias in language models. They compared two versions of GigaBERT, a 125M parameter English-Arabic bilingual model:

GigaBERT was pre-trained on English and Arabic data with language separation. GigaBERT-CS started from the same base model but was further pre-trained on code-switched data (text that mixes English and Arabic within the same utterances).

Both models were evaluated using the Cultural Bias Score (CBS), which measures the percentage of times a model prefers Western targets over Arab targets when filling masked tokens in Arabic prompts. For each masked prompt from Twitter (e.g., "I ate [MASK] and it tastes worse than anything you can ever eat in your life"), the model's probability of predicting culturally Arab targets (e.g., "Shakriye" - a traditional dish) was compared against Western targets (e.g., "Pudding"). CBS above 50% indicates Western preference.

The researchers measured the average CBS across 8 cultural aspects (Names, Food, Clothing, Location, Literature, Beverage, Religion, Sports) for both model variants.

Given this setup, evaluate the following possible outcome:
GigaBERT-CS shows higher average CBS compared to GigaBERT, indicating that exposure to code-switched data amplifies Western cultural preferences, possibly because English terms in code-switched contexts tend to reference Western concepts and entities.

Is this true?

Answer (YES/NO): YES